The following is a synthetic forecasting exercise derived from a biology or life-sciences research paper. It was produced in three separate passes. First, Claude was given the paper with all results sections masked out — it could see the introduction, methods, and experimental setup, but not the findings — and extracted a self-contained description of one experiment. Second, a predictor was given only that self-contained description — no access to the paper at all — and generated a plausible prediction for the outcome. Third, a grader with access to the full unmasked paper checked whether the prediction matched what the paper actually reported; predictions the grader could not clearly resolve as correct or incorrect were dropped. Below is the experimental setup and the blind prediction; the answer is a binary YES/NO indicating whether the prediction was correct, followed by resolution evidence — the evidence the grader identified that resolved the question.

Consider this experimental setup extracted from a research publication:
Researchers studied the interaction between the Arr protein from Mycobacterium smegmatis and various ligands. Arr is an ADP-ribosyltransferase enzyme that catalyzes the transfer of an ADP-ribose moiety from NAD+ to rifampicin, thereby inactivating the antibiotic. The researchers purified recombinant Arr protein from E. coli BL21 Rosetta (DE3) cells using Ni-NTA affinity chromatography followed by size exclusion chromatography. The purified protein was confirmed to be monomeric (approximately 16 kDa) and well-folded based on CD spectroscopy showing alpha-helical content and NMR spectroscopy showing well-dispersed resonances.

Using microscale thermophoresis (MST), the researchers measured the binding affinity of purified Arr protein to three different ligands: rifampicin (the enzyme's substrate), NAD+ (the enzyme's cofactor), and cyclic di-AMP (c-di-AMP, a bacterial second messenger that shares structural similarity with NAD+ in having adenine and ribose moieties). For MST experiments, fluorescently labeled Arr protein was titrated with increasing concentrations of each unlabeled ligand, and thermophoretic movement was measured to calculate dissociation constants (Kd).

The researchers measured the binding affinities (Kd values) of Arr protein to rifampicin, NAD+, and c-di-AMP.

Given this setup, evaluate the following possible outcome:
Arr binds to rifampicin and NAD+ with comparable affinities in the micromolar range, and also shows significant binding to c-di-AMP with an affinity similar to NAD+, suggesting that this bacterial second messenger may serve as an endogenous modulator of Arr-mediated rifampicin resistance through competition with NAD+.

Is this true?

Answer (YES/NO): NO